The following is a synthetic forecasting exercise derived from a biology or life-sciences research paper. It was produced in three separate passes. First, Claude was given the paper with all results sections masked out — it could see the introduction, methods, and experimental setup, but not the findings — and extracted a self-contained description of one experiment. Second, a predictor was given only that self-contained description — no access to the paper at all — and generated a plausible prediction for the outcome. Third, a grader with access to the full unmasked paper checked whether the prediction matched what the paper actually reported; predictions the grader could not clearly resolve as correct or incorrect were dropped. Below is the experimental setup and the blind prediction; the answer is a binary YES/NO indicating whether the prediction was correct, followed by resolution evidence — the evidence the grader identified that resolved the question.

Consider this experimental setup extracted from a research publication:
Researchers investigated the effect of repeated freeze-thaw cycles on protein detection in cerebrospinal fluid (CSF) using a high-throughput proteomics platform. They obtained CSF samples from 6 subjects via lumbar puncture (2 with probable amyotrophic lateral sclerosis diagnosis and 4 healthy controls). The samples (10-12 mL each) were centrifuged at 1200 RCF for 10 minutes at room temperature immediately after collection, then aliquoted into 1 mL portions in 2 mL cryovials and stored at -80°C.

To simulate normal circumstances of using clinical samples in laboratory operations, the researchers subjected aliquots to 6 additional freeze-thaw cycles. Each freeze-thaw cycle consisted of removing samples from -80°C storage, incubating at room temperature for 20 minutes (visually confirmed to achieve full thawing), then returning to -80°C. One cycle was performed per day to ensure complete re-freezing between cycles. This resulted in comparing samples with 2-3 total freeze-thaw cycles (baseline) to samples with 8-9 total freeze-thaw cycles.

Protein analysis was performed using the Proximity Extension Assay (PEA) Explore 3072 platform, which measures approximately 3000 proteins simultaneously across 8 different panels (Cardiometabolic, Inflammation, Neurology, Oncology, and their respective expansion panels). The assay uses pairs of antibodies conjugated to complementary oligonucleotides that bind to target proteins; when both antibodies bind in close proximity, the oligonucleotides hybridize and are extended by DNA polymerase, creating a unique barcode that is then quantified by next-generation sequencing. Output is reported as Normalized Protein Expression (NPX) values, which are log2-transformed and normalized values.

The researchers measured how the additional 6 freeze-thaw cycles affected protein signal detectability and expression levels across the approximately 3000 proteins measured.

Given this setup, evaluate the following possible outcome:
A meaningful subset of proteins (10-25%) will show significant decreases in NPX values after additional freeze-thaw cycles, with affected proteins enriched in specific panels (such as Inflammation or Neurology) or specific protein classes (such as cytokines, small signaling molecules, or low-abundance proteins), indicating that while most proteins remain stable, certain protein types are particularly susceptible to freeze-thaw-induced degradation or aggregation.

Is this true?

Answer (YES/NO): NO